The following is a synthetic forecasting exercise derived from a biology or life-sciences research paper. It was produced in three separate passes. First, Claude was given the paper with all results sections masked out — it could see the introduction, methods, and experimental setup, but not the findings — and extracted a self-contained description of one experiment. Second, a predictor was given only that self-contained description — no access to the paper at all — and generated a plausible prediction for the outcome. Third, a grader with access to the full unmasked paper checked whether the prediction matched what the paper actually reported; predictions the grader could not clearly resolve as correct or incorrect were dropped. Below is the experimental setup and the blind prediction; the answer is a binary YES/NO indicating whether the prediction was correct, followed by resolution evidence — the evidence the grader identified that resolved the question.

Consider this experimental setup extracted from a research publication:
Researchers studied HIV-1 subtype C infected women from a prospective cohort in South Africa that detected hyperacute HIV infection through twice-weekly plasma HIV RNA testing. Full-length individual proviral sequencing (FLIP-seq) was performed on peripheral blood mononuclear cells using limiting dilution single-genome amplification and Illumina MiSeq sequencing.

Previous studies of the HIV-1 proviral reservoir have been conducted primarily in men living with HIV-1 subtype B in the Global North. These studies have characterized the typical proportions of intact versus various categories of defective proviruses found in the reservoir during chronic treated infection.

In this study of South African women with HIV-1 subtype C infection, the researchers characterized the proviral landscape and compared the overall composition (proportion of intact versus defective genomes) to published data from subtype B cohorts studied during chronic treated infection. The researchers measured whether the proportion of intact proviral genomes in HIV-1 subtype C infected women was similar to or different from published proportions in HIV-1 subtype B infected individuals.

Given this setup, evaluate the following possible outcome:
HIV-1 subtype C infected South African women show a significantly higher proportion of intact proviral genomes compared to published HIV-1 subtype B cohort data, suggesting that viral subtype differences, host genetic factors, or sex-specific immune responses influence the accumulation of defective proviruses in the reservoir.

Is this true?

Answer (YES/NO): NO